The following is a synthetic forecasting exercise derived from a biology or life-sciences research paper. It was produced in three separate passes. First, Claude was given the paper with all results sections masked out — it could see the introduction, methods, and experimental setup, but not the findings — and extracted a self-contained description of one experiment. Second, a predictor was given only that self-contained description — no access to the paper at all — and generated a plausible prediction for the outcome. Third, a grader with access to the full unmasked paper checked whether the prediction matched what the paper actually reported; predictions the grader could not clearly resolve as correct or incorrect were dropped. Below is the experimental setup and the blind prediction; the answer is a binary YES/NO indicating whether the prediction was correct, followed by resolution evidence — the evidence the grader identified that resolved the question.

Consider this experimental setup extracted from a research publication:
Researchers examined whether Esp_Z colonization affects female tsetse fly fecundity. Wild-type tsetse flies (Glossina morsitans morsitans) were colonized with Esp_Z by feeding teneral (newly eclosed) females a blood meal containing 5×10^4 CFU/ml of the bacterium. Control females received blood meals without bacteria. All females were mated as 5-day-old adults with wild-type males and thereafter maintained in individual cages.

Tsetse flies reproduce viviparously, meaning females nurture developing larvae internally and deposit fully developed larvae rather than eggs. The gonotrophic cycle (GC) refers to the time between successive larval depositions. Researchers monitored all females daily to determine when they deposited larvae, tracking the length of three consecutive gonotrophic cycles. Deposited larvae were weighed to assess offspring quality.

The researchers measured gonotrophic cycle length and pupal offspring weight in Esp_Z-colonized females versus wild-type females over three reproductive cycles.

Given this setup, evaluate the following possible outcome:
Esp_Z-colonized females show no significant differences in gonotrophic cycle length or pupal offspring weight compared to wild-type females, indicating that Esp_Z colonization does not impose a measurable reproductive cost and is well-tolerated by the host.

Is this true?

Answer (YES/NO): NO